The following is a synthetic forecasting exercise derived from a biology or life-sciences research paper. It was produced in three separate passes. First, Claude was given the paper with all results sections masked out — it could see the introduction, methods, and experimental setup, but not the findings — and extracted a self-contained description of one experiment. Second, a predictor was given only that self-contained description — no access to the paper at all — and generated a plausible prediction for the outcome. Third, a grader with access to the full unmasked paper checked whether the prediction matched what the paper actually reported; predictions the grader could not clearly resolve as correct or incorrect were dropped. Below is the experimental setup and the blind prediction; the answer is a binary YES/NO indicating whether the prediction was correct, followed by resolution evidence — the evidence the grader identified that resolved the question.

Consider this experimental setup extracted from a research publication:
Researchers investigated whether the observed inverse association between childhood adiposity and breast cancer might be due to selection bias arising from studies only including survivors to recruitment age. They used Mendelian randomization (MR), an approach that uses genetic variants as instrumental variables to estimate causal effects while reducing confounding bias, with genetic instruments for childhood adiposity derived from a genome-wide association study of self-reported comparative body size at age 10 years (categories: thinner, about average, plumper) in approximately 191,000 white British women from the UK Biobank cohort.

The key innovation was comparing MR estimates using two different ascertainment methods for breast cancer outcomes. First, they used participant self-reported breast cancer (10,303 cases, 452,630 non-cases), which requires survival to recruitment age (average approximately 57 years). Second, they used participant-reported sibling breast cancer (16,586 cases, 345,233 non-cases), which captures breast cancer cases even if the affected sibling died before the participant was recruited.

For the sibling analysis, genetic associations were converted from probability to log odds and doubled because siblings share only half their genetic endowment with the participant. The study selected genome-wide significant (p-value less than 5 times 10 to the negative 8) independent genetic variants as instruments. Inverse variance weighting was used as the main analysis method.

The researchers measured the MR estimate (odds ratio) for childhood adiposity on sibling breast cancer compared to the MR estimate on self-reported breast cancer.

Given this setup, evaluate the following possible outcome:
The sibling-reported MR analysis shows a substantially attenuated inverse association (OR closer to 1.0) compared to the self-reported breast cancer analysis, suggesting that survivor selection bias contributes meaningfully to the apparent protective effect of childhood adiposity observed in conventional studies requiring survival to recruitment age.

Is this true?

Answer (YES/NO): YES